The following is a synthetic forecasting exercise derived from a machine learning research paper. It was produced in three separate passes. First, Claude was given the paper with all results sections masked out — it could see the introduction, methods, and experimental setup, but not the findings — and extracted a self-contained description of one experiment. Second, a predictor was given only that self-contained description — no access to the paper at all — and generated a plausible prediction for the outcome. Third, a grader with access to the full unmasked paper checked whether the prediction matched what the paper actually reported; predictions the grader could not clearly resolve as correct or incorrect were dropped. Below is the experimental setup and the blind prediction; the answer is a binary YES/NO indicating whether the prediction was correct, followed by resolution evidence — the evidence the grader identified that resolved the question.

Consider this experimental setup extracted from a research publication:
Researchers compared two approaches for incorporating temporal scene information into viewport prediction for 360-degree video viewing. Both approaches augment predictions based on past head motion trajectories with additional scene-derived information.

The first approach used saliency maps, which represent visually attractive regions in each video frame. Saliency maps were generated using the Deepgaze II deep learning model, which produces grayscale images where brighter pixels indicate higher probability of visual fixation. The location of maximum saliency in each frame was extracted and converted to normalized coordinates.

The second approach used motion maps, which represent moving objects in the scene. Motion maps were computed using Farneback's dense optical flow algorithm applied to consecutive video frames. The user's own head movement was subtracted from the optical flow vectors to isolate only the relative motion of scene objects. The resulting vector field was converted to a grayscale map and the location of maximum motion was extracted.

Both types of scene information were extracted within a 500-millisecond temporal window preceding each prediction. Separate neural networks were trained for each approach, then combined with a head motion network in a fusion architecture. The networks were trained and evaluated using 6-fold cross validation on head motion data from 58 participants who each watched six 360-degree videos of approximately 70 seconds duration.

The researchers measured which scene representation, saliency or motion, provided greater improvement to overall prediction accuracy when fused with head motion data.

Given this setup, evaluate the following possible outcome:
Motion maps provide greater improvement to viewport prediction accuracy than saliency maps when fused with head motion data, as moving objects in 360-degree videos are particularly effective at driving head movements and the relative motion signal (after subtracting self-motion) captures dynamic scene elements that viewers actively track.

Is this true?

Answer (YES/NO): NO